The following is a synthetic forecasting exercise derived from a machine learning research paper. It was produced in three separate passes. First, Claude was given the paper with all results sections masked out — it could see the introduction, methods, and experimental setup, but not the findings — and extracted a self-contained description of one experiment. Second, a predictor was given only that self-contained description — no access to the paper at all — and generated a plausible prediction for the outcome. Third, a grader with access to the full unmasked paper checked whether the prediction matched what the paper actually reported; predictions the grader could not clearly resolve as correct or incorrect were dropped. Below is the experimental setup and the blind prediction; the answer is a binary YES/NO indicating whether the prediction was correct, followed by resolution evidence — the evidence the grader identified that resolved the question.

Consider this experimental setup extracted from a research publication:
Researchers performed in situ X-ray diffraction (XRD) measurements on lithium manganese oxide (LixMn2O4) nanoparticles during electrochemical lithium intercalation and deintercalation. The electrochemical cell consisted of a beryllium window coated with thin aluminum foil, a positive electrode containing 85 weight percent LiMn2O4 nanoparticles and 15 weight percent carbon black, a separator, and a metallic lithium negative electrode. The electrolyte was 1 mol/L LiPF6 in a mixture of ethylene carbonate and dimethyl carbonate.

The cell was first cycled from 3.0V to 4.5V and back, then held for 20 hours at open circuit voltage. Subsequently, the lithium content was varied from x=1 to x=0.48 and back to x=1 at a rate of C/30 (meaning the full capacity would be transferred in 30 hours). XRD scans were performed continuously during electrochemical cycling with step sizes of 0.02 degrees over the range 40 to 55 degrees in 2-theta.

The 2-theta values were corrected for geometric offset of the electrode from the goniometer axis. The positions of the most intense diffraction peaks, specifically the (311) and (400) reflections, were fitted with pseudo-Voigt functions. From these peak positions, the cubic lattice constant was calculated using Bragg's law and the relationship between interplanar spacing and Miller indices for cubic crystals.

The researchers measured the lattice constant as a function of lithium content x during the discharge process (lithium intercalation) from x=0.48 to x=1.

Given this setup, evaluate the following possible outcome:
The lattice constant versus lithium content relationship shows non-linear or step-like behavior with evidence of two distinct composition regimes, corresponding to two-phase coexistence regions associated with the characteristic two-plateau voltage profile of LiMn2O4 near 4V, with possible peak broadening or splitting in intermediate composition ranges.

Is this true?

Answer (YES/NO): NO